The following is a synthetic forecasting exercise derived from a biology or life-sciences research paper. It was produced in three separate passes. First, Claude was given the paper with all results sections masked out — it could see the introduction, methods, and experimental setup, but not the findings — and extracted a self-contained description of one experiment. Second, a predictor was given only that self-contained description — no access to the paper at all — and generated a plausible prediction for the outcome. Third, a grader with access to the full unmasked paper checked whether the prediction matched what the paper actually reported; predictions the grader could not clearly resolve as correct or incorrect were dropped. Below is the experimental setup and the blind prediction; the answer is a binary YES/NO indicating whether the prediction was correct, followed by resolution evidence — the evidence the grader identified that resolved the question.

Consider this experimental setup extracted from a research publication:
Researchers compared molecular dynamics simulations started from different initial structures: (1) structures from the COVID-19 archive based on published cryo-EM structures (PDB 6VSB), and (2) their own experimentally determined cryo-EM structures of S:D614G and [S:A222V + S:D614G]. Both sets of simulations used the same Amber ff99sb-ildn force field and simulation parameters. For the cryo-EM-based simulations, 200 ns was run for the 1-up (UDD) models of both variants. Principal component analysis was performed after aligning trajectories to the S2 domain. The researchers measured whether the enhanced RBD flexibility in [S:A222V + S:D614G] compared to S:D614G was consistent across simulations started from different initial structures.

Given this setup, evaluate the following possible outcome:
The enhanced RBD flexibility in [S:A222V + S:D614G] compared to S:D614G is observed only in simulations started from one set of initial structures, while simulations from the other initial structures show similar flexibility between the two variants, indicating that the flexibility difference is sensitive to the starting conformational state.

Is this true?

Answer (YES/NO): NO